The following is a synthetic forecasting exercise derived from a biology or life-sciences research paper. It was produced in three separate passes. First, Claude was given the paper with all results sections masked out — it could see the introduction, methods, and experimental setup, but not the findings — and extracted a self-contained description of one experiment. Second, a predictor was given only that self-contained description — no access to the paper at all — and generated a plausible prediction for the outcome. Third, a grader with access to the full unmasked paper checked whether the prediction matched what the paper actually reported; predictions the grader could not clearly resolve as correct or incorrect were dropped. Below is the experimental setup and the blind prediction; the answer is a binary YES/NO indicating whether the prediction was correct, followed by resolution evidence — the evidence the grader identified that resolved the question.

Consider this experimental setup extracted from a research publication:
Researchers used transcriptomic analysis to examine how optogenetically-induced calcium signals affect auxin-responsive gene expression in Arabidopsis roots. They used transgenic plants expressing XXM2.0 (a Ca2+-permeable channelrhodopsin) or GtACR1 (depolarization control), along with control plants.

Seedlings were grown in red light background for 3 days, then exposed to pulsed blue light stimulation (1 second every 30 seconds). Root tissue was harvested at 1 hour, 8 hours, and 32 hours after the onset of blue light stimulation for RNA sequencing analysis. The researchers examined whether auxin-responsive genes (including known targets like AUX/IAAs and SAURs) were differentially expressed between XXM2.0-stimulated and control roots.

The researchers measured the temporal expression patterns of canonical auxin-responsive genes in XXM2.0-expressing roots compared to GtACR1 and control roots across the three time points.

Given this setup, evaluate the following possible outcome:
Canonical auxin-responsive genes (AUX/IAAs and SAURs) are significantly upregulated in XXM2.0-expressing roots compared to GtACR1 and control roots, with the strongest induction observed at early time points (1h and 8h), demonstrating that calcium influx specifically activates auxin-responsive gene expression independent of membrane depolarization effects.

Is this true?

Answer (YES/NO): NO